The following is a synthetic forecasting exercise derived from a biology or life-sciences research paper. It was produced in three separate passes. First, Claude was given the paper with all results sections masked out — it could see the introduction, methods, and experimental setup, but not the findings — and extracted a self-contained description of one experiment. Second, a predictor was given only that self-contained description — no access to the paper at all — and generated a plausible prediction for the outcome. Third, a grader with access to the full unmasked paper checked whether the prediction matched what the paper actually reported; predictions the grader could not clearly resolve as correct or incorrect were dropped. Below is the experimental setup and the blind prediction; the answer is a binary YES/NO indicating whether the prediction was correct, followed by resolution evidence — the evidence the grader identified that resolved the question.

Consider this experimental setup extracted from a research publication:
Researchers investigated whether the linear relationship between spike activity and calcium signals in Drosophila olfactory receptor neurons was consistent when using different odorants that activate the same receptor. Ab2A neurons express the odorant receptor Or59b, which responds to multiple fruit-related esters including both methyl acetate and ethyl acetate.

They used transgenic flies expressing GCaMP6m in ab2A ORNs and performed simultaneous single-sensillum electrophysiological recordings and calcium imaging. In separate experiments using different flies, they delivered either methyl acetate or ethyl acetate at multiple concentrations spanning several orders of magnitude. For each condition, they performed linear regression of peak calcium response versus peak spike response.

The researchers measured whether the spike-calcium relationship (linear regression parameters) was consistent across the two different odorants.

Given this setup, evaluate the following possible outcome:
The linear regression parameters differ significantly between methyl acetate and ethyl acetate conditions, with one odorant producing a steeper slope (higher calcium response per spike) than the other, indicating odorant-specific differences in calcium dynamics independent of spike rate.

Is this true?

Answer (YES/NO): NO